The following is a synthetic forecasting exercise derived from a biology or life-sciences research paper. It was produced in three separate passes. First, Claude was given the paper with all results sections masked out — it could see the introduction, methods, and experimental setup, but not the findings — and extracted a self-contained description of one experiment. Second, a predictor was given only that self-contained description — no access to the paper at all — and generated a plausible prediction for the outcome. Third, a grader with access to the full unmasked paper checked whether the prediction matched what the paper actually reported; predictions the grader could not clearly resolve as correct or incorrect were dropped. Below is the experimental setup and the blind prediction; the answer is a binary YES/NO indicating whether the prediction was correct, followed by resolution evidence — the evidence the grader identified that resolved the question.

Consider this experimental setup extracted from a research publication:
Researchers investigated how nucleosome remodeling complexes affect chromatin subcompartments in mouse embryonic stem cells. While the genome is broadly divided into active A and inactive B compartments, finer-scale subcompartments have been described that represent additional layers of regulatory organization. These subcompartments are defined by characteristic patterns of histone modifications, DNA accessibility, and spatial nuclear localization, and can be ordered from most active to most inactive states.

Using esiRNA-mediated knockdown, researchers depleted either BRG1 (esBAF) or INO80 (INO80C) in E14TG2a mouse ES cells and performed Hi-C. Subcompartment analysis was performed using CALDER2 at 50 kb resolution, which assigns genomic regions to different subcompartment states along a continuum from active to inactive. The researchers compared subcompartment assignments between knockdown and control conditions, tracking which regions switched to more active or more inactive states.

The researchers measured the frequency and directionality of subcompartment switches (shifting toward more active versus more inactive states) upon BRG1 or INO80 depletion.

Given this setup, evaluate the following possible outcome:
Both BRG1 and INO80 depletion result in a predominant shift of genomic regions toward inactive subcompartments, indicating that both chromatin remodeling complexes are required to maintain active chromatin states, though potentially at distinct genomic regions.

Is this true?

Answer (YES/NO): YES